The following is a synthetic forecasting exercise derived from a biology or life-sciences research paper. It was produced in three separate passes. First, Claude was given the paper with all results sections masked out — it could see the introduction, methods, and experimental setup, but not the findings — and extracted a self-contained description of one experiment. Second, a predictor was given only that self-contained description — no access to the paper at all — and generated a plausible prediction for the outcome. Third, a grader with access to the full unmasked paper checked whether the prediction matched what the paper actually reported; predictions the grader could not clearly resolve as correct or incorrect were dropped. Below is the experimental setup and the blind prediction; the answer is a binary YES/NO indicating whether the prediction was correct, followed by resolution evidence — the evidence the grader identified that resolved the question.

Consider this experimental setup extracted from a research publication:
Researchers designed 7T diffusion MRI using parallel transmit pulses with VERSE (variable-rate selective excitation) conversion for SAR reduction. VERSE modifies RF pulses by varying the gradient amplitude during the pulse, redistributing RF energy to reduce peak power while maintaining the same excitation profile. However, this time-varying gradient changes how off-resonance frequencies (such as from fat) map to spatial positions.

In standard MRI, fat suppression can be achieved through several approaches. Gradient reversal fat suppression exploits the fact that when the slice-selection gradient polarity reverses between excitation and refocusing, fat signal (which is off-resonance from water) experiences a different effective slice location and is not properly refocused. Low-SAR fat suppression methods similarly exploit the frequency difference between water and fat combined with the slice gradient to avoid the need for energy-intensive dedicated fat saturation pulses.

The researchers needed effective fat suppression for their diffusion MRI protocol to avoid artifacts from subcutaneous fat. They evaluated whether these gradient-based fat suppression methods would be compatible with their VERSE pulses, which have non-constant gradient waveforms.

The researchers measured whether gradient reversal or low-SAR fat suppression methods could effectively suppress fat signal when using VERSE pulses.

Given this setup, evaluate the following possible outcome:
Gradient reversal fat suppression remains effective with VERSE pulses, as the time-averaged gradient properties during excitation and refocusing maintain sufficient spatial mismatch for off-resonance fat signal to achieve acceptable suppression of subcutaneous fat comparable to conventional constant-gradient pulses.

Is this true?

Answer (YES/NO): NO